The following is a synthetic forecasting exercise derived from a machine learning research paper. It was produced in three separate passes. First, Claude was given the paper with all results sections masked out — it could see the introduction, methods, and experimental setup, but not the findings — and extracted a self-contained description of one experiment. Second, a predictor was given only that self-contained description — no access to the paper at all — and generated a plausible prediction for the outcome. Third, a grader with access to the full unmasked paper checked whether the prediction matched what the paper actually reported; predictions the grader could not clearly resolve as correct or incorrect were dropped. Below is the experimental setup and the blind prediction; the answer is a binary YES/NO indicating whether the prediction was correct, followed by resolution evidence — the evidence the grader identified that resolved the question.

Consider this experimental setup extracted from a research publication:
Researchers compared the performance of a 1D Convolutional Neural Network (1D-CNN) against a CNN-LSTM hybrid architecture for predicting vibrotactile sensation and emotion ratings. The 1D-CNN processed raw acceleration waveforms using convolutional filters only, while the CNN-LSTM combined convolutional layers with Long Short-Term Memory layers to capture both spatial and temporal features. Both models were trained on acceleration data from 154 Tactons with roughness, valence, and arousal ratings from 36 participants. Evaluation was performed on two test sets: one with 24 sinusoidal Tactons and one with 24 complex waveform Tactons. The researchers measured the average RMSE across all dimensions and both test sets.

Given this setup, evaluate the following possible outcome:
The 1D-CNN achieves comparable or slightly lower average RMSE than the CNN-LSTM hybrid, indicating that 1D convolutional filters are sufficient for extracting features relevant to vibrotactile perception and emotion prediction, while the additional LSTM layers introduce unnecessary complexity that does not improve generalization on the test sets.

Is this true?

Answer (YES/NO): NO